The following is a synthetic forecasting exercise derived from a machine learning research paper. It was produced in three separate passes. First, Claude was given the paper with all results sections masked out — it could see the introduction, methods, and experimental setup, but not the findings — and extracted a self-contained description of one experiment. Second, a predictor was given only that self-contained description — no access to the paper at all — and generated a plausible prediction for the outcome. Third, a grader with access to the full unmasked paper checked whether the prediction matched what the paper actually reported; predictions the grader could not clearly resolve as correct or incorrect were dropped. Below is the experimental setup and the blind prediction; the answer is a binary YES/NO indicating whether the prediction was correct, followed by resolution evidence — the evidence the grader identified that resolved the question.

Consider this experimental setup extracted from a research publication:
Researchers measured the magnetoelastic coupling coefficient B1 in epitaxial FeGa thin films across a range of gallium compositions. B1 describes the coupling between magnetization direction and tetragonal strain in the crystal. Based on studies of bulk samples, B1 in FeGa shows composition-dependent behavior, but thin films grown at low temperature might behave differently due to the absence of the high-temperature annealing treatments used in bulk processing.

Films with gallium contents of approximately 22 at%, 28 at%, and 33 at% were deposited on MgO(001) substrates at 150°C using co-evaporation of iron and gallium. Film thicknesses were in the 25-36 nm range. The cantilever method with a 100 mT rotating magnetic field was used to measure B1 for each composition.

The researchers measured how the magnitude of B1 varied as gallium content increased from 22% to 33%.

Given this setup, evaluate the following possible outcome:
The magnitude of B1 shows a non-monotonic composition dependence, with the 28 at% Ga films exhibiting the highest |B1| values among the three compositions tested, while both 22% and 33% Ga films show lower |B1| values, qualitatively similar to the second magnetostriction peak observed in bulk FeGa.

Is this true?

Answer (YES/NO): NO